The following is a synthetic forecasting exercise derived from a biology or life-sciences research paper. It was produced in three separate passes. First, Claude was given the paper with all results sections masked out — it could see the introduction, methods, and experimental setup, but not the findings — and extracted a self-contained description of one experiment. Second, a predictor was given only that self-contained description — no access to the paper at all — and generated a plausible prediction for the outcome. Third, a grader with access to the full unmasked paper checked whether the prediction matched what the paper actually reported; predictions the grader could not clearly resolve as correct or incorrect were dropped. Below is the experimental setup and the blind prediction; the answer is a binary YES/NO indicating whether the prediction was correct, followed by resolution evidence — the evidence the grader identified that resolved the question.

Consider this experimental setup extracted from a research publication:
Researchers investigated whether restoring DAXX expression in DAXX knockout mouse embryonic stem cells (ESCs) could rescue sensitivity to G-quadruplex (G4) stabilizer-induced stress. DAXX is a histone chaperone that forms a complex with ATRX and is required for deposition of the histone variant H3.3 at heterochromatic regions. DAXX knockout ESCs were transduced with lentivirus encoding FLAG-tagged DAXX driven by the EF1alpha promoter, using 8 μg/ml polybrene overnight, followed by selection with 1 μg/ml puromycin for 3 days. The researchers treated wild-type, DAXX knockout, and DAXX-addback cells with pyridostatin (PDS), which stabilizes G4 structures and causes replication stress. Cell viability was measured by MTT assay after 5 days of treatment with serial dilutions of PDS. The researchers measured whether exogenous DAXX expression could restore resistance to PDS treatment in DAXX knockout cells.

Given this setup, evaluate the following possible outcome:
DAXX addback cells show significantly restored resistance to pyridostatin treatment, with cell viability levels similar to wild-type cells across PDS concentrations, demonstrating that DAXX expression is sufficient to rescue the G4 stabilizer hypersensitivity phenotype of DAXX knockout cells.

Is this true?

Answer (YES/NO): YES